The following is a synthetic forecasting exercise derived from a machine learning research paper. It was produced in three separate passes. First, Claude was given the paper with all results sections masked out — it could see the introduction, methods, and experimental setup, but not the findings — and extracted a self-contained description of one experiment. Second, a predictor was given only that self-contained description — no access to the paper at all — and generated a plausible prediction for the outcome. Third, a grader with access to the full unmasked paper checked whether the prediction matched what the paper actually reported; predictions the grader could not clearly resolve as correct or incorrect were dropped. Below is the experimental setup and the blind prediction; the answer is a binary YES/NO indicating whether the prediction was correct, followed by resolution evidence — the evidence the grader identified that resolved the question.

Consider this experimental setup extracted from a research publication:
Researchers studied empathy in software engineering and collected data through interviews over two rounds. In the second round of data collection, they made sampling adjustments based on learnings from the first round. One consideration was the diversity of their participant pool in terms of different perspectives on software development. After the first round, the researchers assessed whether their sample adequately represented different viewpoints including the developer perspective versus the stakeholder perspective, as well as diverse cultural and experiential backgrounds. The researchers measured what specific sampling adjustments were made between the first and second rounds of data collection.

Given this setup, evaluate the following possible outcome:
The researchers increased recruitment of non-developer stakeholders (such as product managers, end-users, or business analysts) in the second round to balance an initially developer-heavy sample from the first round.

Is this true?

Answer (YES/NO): NO